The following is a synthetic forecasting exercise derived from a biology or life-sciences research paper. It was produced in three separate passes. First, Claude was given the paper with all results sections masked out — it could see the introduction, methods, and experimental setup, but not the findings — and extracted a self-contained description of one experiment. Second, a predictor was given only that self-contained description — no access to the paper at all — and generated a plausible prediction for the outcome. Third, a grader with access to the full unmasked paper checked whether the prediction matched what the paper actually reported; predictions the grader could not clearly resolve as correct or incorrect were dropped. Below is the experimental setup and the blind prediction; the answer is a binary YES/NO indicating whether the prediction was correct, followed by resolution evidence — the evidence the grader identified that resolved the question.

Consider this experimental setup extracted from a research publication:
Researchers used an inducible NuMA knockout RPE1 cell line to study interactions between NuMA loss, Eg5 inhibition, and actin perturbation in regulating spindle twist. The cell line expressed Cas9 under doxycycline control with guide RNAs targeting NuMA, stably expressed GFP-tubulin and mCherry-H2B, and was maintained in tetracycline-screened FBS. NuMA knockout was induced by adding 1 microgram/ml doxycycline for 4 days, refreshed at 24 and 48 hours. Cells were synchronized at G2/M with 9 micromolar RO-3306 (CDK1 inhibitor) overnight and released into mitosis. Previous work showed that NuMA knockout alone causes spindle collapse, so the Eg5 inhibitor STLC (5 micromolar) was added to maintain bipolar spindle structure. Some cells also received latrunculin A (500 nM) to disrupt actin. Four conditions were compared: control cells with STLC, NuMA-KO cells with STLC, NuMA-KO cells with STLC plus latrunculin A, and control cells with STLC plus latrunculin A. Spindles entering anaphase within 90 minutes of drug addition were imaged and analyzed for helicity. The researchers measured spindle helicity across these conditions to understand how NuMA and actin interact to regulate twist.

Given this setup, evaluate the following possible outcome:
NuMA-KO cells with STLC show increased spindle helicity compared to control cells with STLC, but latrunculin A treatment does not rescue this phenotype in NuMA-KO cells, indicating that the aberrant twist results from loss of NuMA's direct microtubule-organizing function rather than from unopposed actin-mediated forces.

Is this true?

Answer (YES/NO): NO